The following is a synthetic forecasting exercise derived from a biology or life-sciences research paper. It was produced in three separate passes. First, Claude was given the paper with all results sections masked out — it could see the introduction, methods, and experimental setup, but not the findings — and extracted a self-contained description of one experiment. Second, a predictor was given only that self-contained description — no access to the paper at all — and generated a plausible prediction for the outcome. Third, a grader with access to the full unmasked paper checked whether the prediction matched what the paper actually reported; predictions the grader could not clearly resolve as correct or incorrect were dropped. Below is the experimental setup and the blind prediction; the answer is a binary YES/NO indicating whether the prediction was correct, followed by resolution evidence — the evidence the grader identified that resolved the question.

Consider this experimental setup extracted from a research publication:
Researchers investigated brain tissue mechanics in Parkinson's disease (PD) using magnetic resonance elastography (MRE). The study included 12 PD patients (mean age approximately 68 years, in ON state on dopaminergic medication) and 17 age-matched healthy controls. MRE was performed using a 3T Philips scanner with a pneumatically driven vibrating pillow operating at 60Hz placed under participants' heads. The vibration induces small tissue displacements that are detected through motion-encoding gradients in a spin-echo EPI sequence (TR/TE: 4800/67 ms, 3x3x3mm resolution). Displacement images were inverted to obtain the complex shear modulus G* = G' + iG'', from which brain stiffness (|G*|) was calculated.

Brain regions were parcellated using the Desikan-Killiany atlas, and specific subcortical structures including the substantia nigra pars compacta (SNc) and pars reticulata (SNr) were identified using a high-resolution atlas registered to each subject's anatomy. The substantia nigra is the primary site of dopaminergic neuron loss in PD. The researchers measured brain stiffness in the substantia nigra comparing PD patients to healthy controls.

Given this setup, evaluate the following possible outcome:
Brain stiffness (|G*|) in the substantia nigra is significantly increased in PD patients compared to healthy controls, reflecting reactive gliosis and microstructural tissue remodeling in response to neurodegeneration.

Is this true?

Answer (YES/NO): NO